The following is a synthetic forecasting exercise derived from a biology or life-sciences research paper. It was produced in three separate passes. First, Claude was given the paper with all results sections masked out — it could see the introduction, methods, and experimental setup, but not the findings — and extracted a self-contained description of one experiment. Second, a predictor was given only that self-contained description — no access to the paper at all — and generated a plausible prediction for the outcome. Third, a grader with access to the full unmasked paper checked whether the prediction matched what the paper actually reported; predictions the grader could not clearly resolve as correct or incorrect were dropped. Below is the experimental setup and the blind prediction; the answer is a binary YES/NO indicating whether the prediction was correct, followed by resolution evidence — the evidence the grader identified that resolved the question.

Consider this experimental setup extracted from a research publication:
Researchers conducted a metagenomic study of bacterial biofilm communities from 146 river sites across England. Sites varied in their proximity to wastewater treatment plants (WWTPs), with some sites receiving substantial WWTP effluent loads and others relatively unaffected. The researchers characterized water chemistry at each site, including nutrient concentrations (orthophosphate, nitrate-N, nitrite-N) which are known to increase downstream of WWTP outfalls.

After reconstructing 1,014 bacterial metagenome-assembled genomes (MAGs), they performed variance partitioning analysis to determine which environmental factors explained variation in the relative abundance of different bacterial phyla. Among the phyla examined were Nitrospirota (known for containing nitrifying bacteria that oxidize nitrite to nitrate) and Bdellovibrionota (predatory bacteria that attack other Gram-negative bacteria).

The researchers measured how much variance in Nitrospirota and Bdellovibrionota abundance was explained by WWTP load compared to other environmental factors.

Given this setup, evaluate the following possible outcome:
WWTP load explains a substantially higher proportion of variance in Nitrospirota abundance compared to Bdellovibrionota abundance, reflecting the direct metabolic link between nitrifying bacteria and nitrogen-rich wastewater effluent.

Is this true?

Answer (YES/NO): NO